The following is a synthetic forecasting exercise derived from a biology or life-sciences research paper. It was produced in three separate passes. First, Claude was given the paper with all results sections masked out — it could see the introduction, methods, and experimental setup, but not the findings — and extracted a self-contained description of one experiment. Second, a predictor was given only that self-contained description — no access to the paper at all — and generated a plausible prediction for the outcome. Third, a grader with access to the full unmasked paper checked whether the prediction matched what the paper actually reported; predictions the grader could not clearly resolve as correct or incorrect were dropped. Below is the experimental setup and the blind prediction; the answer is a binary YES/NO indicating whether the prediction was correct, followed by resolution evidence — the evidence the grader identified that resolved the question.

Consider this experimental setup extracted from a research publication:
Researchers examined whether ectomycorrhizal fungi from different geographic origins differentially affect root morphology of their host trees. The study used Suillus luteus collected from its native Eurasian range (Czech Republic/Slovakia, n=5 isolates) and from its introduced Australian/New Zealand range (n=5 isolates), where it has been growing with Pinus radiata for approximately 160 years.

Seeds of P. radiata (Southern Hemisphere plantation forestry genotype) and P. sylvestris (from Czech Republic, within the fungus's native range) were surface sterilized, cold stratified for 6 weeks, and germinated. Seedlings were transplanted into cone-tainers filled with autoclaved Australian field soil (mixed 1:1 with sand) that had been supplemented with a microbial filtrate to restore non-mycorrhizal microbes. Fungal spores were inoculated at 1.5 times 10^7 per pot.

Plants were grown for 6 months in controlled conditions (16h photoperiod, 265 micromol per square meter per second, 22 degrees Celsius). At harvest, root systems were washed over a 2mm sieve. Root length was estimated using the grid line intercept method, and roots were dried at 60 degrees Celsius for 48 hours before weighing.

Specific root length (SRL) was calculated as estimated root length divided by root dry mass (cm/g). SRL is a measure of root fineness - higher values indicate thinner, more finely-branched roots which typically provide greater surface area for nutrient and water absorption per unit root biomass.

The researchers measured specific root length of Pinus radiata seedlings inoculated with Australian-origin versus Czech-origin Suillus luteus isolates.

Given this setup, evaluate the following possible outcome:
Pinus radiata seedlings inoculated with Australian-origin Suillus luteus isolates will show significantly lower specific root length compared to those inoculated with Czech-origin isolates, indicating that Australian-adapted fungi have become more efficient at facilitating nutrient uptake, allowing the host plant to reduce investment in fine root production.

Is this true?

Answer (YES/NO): NO